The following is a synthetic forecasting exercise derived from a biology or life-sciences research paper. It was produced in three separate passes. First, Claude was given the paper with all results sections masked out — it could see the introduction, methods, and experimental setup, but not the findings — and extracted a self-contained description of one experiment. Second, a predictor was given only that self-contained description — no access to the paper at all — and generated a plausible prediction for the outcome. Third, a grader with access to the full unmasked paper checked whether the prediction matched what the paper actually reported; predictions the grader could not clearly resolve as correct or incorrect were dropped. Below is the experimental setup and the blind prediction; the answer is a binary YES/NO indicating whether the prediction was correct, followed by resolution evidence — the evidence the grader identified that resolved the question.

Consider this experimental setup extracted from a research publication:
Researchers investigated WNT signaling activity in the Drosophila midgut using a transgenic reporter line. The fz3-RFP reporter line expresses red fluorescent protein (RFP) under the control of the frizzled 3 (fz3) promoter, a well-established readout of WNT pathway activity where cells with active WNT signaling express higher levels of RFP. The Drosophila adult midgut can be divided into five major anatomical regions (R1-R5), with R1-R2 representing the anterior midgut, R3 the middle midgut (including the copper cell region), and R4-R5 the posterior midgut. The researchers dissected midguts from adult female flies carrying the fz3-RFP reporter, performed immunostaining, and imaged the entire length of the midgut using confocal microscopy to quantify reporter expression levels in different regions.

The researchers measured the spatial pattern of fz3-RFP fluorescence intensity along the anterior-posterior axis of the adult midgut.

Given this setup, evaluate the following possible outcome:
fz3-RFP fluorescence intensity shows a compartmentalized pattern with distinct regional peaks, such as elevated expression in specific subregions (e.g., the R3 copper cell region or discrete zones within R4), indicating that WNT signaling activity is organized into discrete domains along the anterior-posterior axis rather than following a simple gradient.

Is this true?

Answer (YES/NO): NO